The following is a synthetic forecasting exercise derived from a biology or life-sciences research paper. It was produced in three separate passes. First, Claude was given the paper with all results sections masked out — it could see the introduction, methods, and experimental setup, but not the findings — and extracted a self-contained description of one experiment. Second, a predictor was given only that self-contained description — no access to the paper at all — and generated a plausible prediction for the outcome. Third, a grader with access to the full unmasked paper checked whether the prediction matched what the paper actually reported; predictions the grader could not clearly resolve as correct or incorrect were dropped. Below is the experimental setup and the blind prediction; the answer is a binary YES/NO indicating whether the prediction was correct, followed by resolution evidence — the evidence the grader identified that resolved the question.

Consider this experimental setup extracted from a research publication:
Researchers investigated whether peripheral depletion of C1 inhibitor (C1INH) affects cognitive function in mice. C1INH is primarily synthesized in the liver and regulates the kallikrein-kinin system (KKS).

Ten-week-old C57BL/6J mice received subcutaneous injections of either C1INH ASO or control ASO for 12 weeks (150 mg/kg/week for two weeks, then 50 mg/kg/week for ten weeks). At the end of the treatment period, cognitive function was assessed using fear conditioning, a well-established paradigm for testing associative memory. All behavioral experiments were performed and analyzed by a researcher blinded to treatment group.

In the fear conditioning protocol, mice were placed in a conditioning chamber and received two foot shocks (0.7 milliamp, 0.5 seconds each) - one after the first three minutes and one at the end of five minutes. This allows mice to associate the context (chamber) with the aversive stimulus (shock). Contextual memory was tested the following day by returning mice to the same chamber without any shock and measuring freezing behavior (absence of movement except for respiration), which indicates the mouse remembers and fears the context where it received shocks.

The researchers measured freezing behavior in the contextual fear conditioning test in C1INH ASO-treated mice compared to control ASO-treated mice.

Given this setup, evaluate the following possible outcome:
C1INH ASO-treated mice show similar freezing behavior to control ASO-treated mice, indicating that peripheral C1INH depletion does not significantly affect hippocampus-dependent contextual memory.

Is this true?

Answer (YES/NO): NO